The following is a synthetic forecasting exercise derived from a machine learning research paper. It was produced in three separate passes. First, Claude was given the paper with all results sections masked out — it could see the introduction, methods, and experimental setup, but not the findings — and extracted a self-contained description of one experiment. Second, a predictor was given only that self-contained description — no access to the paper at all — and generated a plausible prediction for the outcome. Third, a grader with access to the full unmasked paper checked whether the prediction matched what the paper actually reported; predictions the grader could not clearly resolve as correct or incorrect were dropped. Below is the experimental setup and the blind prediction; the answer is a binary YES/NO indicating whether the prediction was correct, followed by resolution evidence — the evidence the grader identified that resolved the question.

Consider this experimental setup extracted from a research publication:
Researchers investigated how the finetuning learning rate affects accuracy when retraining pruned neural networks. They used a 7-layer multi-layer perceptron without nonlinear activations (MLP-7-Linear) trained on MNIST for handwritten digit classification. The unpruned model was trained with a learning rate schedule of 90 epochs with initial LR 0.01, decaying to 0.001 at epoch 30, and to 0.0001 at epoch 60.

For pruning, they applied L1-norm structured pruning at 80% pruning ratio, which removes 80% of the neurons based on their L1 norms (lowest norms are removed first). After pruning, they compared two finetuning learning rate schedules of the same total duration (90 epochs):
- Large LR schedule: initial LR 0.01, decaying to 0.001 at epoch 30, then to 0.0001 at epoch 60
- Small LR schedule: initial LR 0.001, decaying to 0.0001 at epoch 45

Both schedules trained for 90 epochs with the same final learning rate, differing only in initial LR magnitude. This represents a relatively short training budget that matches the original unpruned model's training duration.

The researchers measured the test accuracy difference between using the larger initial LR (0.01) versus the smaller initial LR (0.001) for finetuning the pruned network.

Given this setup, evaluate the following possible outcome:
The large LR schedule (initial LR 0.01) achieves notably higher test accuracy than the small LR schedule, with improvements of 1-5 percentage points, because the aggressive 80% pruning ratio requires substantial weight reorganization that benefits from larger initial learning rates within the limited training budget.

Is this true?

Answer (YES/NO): NO